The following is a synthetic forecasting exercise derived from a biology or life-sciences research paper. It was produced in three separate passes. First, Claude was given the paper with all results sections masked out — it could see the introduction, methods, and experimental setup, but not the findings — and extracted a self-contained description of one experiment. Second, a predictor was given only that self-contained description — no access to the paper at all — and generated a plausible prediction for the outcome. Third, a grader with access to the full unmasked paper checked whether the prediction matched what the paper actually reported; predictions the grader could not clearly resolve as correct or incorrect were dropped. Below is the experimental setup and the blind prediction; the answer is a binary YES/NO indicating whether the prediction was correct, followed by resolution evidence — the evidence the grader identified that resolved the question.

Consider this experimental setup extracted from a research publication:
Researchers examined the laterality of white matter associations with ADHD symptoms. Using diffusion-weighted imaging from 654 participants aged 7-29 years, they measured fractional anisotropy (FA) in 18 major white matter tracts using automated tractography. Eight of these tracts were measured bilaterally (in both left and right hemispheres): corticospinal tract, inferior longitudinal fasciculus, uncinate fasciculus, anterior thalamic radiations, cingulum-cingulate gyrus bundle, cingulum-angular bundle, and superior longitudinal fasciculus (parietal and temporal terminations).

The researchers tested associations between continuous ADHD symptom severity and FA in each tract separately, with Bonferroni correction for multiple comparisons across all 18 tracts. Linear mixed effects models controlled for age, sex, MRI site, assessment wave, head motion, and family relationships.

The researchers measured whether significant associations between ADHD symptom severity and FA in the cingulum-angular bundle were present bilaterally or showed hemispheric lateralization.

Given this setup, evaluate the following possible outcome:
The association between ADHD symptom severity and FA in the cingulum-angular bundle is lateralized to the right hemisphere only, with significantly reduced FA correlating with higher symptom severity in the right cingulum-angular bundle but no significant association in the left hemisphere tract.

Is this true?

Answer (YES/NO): YES